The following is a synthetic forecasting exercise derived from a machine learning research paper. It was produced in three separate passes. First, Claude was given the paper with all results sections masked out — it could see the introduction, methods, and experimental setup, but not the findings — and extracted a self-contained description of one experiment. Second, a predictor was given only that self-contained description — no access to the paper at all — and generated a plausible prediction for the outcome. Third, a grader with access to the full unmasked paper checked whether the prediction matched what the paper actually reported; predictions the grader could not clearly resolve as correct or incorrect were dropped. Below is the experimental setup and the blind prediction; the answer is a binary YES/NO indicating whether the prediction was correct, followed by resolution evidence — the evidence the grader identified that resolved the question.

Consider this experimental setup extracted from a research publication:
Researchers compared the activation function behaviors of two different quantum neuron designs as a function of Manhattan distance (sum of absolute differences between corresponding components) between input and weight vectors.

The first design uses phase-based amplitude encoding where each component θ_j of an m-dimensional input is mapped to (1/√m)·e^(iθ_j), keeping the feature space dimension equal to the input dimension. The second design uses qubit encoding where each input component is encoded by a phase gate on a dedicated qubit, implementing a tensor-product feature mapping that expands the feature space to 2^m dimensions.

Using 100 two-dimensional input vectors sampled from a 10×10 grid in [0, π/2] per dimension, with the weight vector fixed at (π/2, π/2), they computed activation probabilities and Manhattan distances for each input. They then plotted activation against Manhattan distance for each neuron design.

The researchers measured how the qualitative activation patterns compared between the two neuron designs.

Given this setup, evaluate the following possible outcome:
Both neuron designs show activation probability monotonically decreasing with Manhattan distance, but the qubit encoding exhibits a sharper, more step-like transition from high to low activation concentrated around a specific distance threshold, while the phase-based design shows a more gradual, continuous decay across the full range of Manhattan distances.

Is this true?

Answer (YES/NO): NO